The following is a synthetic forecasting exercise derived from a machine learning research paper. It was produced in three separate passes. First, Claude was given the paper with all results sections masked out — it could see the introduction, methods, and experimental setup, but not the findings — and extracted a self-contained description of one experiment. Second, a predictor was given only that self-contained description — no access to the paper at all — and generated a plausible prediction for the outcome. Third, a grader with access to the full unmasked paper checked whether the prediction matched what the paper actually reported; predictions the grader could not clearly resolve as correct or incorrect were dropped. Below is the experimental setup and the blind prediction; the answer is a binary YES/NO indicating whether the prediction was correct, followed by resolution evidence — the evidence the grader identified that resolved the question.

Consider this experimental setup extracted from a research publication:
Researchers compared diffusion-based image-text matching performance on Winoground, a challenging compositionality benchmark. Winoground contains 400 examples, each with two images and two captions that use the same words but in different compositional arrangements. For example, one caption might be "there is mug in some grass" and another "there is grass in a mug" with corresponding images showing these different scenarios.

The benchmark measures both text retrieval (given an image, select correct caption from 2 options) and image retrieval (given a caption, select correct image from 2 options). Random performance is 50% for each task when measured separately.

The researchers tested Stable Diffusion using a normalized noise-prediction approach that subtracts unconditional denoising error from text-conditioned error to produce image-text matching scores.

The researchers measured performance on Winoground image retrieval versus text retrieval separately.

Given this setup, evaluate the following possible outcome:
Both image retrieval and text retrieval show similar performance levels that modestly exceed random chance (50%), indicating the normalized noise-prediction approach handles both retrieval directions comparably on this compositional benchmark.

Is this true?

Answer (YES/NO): NO